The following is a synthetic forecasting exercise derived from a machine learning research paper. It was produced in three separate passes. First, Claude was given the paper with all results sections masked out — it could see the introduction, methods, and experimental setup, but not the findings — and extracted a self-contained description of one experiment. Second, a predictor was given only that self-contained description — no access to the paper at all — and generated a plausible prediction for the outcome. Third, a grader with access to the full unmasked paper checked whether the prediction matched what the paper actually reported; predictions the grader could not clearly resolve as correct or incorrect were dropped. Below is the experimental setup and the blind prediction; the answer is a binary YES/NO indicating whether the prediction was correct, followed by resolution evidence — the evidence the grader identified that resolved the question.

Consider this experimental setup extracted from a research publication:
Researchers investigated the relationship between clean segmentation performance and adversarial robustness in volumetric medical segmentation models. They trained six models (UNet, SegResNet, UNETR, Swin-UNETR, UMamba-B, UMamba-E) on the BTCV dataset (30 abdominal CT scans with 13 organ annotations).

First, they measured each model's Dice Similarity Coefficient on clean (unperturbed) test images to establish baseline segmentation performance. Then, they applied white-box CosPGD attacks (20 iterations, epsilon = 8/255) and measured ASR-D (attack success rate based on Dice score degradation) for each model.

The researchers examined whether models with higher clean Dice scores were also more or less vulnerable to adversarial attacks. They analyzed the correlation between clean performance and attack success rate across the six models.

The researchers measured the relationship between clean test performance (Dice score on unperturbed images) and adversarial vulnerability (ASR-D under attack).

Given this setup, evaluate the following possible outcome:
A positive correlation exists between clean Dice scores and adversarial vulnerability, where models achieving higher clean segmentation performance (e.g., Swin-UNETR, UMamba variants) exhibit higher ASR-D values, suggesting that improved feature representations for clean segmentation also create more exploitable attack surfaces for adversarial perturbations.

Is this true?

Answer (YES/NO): NO